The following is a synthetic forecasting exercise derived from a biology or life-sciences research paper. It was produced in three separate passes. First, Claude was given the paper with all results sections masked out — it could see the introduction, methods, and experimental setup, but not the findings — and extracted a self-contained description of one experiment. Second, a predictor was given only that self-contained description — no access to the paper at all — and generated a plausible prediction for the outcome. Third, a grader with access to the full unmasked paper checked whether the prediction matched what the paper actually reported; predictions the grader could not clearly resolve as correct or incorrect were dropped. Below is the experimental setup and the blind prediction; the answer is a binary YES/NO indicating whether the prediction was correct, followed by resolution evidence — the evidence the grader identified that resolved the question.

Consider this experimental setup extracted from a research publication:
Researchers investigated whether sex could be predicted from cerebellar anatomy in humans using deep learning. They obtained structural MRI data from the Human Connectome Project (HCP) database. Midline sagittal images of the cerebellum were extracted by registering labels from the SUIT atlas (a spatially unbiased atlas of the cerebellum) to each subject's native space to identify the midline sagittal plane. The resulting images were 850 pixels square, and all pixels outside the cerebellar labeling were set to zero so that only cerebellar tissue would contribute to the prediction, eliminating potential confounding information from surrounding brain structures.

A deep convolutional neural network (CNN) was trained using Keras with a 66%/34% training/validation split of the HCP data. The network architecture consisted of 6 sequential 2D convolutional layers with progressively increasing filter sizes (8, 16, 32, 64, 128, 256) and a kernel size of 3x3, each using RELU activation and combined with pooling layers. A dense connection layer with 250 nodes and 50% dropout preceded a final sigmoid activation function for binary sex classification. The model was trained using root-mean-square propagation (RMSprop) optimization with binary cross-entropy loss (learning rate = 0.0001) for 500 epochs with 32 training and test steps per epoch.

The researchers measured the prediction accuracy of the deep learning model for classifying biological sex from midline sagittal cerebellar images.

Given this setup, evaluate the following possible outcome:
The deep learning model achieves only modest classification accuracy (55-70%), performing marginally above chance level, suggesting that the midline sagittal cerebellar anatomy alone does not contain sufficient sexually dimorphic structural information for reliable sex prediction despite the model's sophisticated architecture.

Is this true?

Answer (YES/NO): NO